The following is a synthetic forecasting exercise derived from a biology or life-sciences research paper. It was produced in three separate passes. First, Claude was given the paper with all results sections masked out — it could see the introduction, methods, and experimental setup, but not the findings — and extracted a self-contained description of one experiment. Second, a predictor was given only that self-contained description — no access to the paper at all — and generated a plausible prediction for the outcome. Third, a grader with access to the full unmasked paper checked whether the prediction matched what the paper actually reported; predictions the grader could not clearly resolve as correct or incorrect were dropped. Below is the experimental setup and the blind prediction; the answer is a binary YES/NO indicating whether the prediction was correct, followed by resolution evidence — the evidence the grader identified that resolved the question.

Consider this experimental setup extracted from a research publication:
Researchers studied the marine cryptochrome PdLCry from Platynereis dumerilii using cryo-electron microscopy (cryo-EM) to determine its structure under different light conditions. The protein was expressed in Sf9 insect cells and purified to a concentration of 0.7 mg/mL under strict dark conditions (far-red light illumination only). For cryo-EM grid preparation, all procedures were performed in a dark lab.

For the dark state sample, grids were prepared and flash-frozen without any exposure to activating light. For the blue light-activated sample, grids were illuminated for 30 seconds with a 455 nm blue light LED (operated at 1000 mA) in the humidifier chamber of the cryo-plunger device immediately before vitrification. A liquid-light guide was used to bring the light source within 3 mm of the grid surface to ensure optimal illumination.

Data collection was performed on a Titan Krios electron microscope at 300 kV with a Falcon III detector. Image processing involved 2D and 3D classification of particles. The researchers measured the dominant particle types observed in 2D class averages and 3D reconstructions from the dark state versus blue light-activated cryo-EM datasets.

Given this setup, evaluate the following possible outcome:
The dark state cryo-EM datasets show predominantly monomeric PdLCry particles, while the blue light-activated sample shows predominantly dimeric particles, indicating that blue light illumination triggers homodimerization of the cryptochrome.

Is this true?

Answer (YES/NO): NO